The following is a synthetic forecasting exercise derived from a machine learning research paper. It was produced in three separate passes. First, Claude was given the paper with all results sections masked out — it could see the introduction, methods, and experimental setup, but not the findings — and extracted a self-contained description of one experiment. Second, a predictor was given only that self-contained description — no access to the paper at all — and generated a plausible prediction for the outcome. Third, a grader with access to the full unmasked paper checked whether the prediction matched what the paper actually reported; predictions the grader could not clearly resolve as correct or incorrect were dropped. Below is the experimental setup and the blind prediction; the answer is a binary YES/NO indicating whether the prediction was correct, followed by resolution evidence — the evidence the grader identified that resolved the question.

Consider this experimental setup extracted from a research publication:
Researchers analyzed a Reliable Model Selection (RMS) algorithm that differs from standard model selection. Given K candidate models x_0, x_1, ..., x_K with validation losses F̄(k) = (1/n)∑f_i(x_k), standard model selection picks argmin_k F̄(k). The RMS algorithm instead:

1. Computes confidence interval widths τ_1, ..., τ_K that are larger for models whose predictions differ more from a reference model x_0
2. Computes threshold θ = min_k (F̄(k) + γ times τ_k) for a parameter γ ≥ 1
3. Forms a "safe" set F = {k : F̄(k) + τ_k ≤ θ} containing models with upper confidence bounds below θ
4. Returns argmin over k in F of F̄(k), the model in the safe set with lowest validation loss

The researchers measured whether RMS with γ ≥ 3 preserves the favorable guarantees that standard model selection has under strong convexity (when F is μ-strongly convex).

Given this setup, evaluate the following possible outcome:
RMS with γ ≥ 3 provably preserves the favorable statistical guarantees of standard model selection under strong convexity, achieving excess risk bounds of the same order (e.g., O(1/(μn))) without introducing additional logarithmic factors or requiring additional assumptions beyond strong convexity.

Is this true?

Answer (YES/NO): NO